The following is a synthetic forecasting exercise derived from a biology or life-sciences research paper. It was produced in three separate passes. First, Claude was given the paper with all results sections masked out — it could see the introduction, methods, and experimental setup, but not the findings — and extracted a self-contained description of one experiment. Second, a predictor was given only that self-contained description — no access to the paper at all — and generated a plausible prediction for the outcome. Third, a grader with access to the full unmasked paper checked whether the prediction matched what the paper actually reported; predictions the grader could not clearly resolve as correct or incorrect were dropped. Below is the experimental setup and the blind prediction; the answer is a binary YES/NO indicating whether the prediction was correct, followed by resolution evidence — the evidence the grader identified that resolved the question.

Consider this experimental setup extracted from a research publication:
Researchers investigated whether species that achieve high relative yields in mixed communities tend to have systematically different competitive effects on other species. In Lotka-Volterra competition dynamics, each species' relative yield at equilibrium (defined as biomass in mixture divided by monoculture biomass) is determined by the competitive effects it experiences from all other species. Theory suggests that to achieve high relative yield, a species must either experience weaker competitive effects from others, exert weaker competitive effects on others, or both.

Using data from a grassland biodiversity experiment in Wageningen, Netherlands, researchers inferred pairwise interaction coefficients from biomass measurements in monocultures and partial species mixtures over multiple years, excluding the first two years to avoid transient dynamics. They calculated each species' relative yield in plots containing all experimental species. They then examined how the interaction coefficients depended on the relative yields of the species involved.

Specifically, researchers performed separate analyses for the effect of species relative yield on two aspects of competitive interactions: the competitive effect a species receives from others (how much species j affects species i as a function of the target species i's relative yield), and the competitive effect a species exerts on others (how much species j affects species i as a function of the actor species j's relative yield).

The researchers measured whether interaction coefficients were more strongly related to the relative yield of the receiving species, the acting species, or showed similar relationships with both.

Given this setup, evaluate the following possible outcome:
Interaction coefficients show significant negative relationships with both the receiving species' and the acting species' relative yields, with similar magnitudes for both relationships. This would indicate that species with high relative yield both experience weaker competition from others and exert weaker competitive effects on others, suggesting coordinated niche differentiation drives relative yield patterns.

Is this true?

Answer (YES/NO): NO